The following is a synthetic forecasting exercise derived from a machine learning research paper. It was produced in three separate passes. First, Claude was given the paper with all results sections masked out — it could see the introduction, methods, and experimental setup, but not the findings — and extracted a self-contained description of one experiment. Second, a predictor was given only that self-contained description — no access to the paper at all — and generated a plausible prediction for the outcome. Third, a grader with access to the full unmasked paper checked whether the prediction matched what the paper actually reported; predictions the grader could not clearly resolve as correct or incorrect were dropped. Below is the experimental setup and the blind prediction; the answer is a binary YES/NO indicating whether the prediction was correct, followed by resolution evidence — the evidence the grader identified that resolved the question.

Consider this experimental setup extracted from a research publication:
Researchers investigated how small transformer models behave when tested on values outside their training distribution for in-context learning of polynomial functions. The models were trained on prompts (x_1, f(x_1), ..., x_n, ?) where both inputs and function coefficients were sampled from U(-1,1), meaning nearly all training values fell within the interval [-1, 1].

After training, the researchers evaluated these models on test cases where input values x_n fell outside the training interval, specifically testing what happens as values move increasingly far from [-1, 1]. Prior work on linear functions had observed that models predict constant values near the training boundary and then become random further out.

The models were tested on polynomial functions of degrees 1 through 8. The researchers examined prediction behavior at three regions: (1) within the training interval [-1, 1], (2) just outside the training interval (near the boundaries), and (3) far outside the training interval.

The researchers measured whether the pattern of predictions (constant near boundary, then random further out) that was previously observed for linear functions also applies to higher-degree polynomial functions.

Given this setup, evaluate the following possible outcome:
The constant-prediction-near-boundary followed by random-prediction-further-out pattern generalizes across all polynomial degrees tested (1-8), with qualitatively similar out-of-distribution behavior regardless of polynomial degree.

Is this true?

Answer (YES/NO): YES